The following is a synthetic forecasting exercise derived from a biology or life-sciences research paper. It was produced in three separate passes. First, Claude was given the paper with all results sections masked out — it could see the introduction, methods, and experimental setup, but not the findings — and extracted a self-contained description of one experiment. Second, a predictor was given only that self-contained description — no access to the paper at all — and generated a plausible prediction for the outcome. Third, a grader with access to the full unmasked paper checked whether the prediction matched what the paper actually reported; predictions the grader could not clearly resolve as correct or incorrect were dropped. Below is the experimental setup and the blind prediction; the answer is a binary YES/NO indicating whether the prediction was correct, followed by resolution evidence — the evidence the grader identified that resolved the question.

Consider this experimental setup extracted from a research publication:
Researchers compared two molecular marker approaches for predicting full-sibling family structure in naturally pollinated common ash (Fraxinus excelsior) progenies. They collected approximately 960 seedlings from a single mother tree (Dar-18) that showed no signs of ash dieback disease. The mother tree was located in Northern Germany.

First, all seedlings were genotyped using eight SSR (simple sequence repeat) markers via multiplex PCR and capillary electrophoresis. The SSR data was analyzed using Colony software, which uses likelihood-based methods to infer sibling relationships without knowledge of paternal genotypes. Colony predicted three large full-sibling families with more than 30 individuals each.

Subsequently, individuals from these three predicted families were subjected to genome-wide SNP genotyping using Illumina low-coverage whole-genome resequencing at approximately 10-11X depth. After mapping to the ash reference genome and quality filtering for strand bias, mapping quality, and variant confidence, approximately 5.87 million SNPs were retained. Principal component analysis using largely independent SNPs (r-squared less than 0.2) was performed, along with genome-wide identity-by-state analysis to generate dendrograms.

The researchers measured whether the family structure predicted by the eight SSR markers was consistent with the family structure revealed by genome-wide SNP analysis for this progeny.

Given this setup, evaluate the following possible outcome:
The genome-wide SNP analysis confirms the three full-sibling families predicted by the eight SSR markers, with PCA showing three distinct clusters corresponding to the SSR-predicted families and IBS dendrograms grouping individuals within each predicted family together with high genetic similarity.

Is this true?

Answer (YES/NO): YES